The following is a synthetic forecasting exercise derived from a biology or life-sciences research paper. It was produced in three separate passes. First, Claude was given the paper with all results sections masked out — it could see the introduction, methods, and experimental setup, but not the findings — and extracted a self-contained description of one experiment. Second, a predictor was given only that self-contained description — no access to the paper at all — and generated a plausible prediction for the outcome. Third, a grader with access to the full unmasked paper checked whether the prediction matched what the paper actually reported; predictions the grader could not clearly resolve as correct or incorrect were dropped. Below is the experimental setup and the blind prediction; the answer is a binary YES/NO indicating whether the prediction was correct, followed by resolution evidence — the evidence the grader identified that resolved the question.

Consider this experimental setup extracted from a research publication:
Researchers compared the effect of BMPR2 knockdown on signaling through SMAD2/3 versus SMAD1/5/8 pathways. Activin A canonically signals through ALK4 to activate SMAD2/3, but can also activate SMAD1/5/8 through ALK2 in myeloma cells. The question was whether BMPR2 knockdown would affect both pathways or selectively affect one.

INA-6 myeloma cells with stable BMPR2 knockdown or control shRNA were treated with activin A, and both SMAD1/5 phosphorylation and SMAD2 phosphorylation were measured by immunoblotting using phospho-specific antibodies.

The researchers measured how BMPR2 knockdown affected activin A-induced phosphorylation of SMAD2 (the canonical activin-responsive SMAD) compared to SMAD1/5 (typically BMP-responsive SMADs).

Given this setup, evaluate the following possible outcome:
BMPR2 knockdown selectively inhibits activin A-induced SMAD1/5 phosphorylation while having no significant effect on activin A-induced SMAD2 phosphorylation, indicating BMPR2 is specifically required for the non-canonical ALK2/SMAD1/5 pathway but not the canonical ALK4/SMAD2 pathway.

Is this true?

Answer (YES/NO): NO